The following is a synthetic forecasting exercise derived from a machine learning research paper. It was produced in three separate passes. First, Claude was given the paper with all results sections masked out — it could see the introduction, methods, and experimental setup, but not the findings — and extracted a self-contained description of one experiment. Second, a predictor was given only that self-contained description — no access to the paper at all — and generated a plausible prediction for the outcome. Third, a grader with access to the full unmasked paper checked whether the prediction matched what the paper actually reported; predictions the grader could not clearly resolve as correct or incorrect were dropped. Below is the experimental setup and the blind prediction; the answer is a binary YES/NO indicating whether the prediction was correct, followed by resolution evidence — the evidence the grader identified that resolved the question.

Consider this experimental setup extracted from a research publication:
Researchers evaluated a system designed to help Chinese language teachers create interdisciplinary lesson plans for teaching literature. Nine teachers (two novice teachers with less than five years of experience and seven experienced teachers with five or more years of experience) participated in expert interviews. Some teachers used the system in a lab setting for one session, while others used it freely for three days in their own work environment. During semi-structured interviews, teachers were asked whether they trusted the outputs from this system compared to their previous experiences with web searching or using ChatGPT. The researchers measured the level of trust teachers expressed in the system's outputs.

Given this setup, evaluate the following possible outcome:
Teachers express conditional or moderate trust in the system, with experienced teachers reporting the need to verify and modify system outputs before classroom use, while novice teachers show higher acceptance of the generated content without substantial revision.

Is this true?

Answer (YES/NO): NO